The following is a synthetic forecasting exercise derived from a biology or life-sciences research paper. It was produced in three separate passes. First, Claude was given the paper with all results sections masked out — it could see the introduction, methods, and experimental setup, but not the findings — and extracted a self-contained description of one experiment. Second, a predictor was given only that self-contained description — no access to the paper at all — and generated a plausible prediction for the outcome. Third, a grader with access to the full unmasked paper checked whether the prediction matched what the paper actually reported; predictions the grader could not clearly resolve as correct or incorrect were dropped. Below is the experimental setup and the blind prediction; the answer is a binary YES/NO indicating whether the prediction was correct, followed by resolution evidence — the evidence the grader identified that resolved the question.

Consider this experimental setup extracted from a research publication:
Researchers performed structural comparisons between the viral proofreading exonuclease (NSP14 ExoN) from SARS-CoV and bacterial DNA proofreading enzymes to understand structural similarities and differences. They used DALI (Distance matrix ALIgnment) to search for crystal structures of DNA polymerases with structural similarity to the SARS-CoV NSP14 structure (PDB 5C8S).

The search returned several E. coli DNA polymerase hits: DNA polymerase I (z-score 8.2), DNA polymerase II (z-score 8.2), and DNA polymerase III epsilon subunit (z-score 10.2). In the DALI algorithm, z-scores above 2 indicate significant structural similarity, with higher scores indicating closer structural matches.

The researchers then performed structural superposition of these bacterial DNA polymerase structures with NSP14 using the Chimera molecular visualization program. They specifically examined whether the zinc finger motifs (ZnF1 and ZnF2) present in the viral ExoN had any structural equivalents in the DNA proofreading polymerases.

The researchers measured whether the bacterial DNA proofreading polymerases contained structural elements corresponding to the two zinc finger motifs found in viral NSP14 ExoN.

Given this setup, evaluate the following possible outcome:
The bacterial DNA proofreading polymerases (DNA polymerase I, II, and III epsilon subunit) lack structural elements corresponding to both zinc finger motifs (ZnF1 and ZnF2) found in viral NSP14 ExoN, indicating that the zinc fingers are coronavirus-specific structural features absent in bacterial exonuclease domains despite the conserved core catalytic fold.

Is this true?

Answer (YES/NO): NO